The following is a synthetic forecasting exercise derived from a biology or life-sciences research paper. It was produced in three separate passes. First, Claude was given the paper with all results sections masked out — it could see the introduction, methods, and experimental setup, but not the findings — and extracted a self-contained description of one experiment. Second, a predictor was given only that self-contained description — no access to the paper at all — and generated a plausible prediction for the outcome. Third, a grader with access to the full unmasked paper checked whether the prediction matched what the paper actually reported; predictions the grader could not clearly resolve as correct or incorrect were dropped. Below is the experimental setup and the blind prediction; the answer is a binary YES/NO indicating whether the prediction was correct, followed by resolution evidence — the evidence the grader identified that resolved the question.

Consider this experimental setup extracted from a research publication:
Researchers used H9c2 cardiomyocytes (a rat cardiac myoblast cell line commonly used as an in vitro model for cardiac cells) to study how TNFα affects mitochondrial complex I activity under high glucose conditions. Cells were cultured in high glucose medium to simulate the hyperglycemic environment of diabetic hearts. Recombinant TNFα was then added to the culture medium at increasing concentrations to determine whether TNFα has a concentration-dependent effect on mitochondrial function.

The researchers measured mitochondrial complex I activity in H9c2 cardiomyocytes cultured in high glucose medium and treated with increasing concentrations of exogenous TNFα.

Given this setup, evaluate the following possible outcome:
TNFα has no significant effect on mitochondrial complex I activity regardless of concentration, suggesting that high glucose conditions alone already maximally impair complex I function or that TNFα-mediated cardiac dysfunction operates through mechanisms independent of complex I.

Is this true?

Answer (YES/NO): NO